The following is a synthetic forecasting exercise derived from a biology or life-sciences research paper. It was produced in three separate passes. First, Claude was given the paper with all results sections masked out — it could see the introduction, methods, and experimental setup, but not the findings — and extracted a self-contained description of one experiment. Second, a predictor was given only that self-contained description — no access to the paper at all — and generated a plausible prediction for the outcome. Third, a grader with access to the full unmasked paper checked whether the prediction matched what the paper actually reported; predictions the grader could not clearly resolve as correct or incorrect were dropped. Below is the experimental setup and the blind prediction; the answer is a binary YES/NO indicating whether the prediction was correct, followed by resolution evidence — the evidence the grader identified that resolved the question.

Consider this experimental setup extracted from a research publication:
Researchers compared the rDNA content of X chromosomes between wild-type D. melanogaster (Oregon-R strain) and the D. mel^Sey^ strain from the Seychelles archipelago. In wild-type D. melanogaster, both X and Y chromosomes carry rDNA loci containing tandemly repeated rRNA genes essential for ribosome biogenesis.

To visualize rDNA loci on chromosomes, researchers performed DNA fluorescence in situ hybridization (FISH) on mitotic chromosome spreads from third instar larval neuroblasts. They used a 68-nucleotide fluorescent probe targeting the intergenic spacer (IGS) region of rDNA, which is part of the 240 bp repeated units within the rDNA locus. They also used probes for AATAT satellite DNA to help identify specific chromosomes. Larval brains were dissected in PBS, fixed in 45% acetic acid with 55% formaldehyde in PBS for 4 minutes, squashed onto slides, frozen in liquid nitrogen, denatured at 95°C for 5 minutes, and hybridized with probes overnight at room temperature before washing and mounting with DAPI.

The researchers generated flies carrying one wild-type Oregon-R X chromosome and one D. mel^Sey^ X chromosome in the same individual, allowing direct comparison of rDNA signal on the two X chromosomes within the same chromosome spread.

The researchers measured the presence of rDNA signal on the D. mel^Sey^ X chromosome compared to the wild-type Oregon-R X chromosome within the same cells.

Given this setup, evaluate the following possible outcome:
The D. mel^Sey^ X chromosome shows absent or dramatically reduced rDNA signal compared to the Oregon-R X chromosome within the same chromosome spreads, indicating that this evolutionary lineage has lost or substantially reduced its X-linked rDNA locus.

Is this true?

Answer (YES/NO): YES